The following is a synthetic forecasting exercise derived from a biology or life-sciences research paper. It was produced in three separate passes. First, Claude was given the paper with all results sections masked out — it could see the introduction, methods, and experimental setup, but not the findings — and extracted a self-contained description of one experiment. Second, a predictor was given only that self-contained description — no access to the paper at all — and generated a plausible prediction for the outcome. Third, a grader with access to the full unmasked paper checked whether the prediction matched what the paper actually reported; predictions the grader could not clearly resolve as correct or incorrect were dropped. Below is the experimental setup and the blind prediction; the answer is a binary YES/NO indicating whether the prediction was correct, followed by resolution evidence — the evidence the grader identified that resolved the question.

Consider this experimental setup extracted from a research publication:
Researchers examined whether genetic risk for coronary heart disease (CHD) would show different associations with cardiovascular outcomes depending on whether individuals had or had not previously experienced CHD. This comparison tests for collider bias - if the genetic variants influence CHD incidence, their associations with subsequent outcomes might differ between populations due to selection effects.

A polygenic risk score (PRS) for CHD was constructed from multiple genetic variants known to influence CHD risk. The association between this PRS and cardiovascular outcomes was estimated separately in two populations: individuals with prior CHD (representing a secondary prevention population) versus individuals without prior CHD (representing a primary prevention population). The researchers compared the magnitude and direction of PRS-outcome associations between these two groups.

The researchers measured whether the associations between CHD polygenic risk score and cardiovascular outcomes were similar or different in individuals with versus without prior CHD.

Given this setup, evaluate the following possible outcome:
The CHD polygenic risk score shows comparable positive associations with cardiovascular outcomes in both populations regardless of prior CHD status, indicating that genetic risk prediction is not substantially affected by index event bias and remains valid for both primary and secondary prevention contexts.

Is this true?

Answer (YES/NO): NO